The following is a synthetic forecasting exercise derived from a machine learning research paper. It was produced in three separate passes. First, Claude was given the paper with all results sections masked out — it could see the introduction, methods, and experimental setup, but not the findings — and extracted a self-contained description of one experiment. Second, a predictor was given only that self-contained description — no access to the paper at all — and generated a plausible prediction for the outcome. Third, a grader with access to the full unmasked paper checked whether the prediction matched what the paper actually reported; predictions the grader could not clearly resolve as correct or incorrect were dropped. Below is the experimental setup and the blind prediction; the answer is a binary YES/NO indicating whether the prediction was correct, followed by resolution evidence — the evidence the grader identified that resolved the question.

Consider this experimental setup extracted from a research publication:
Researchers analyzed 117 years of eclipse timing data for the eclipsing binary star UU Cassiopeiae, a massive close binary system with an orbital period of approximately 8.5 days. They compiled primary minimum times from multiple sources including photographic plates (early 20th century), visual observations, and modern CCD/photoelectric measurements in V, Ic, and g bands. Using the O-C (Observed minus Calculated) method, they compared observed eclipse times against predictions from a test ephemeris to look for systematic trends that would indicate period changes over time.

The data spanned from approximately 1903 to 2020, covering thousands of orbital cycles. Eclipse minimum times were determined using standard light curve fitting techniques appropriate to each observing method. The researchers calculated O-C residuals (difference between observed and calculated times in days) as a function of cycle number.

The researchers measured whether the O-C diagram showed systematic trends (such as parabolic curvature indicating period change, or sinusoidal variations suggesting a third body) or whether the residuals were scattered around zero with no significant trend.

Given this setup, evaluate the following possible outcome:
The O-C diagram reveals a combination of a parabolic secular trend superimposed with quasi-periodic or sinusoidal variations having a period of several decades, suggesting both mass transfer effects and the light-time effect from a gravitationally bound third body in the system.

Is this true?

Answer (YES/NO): NO